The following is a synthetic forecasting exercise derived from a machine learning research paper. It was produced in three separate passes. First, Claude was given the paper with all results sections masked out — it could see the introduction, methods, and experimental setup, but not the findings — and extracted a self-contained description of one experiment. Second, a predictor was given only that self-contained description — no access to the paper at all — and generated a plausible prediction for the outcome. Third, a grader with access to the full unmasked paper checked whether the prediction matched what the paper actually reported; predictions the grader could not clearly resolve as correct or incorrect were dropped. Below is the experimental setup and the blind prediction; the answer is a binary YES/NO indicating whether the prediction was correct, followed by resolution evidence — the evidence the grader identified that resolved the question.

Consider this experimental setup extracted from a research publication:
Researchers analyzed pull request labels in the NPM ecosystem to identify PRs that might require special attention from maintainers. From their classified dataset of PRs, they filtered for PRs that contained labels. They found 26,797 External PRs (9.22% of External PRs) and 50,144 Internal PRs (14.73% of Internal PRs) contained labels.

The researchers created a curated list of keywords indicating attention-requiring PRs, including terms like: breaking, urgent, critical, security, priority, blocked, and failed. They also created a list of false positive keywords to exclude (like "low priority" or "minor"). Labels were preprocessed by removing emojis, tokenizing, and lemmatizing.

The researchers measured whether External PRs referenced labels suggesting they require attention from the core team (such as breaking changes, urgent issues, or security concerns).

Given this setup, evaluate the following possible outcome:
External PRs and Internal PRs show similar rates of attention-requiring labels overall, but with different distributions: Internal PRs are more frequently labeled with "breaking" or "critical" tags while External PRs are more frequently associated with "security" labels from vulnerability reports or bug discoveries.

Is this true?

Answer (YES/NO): NO